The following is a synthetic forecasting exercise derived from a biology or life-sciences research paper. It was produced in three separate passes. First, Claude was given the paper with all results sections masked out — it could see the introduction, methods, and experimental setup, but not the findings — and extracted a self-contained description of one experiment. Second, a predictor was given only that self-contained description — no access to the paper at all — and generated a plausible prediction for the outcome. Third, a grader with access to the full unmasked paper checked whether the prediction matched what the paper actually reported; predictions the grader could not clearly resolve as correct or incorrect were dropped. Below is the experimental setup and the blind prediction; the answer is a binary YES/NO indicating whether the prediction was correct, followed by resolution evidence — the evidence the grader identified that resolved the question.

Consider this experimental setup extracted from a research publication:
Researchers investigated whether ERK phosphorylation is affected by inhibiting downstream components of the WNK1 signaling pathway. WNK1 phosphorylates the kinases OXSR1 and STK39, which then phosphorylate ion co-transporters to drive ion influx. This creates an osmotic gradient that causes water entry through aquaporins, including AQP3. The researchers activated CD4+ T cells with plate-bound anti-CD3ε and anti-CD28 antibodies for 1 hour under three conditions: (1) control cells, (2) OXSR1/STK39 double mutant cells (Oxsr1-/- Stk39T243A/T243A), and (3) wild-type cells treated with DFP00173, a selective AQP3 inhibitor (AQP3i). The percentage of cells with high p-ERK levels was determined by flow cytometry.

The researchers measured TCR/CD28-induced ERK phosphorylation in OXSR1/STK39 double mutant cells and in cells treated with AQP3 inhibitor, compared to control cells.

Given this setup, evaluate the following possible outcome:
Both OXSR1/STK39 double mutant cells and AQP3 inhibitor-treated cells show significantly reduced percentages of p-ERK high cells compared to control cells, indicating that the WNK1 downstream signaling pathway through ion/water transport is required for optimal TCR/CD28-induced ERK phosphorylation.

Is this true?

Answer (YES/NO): YES